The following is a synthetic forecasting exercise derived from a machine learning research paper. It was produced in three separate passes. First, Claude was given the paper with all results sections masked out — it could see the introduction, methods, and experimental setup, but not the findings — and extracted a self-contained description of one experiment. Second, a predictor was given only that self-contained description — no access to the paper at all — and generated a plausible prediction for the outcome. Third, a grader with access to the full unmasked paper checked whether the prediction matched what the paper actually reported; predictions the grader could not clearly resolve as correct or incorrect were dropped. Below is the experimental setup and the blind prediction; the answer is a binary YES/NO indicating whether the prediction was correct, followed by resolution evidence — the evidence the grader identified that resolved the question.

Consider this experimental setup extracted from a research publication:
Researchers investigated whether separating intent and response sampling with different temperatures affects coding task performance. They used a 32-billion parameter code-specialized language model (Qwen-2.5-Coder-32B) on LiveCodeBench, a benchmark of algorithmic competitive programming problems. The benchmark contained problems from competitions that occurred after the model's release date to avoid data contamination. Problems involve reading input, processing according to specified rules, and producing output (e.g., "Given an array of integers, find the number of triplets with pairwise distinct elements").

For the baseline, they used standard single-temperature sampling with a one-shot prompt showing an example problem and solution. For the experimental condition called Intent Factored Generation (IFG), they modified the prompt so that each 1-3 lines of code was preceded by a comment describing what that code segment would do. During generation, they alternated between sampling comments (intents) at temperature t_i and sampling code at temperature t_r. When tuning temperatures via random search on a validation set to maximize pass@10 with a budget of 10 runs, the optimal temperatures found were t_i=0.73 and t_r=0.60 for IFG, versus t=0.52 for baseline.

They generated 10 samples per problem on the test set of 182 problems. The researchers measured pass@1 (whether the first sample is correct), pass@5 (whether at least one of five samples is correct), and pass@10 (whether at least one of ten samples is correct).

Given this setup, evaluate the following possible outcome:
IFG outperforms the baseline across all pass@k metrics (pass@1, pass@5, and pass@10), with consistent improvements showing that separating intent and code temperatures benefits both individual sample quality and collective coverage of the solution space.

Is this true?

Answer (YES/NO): NO